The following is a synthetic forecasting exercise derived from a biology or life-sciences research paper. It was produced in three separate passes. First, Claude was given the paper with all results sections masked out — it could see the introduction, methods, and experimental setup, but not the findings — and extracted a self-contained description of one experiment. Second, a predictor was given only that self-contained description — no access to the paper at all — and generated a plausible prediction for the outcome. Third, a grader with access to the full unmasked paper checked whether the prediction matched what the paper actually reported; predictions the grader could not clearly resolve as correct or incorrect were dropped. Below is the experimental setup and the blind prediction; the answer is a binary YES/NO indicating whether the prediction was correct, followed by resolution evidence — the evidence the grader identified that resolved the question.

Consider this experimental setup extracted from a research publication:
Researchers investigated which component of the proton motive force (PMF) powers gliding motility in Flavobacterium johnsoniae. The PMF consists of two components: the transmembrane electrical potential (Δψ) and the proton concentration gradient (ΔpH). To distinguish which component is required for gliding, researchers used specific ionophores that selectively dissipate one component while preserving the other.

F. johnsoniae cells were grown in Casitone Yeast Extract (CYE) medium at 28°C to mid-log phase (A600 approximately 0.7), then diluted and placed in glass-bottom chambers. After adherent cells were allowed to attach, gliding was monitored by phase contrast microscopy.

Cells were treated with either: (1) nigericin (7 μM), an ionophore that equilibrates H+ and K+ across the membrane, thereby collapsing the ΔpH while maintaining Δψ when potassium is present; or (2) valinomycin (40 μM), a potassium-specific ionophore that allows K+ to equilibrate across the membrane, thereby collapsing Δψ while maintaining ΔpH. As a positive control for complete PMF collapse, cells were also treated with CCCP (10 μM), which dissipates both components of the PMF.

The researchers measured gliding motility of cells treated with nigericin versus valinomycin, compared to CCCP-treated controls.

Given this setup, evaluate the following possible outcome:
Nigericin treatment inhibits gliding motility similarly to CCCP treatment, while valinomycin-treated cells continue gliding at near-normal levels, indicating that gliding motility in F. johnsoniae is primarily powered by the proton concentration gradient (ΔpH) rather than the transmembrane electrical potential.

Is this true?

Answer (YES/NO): YES